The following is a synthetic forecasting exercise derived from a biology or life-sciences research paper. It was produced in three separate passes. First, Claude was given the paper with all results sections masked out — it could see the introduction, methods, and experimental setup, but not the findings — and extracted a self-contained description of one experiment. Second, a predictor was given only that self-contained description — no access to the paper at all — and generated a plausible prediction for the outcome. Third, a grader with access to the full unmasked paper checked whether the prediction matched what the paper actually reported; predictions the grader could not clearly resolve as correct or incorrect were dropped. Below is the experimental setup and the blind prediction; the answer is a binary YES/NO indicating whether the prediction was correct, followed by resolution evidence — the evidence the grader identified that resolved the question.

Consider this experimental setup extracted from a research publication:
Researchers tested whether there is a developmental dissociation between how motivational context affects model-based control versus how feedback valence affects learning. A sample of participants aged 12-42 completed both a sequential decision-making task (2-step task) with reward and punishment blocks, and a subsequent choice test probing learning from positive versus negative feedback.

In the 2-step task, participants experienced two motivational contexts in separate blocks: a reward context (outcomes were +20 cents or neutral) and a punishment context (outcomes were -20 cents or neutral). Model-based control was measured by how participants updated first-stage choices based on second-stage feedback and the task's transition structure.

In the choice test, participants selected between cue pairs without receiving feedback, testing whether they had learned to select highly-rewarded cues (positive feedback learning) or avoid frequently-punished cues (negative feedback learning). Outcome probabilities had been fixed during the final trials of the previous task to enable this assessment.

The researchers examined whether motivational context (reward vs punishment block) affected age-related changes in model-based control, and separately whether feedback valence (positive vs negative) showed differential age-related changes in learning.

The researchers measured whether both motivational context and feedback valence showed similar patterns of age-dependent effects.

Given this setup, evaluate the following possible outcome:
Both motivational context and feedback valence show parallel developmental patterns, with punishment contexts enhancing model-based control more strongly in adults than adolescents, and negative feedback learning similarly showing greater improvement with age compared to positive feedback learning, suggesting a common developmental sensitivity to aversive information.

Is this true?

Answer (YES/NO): NO